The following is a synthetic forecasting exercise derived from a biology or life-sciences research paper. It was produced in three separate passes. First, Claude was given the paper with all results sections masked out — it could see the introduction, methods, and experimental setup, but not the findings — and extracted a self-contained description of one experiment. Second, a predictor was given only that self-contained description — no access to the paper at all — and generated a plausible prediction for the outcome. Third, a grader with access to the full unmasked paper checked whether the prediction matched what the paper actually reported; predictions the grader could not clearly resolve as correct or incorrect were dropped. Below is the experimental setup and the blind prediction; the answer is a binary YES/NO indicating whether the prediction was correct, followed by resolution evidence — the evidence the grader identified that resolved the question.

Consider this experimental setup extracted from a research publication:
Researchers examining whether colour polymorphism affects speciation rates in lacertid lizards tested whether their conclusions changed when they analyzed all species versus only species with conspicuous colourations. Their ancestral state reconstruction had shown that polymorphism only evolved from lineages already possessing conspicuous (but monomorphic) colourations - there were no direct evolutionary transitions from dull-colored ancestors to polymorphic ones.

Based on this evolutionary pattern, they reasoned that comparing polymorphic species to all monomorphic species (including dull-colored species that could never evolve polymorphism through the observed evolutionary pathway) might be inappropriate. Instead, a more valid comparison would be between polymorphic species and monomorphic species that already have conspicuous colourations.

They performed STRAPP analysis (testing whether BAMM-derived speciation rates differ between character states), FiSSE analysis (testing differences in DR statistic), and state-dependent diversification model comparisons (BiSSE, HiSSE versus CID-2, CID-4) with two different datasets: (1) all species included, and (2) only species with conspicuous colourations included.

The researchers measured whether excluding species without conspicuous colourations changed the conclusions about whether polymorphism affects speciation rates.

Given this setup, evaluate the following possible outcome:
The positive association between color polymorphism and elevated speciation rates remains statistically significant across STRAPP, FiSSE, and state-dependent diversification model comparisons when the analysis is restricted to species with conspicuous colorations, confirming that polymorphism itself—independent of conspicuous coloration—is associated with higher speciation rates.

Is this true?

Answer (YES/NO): NO